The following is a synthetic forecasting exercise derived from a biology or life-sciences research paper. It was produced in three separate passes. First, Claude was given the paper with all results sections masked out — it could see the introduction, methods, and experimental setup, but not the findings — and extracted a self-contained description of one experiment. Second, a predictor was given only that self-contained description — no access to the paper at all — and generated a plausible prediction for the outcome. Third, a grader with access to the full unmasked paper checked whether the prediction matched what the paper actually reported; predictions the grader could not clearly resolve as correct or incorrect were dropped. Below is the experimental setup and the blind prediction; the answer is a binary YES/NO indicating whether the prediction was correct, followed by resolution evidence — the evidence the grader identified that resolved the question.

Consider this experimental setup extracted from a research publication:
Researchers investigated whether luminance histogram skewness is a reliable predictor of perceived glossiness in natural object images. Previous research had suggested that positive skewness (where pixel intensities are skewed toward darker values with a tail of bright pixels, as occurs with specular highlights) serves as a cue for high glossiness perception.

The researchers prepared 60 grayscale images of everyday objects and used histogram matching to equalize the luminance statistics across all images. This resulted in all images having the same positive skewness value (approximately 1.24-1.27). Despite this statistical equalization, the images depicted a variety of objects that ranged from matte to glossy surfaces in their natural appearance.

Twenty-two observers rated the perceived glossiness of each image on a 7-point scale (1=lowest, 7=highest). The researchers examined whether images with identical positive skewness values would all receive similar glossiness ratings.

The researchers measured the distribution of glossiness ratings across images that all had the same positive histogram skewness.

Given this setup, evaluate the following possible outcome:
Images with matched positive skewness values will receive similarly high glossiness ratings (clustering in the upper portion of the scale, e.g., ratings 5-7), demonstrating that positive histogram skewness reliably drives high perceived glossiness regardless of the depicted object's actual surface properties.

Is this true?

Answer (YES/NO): NO